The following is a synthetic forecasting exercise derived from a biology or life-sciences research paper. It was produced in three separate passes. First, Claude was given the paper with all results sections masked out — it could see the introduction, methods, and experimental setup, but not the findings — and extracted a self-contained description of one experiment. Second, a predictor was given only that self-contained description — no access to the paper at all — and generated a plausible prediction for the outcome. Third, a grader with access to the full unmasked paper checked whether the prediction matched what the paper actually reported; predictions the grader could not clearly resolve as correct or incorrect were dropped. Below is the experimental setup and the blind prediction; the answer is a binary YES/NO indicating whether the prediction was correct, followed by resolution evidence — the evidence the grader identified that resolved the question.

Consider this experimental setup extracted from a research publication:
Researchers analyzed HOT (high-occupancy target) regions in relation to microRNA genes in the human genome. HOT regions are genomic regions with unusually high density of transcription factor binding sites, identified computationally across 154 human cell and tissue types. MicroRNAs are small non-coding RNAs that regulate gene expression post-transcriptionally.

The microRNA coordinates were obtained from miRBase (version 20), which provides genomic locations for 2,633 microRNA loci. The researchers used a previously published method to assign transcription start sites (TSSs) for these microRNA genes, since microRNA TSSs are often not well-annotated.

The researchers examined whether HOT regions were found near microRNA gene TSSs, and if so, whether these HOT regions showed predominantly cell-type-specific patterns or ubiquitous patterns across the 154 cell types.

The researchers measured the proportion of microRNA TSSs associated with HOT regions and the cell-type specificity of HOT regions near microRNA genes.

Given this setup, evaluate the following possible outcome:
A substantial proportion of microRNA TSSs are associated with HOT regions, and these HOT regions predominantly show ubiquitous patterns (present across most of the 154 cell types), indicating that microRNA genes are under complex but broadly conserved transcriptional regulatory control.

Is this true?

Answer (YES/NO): NO